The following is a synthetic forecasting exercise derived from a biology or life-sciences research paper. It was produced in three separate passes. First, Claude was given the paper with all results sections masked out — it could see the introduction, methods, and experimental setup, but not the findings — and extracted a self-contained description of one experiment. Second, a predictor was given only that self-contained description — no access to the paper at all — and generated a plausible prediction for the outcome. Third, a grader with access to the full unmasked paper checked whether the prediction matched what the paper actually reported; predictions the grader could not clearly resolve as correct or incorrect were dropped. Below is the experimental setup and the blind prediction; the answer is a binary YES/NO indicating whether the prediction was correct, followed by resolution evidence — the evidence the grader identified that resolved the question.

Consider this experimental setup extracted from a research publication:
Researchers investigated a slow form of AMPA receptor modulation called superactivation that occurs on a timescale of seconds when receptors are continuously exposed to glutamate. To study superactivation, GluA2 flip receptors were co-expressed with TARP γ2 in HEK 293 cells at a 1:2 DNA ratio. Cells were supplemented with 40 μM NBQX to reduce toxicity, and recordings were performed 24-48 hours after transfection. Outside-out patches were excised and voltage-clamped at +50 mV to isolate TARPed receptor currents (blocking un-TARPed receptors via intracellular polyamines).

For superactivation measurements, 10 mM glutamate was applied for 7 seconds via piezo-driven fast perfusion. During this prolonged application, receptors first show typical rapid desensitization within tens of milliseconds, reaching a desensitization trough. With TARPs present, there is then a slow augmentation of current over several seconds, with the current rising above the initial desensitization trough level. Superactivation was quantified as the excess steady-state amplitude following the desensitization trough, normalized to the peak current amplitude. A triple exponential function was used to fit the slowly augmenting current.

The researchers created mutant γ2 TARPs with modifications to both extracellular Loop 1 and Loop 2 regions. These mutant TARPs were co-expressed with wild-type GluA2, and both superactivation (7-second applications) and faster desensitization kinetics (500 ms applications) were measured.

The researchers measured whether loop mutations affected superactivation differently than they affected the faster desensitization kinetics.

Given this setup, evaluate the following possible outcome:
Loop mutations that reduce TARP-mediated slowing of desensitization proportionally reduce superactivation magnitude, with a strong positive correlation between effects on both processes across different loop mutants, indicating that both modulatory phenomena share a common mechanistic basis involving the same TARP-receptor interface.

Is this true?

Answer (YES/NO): NO